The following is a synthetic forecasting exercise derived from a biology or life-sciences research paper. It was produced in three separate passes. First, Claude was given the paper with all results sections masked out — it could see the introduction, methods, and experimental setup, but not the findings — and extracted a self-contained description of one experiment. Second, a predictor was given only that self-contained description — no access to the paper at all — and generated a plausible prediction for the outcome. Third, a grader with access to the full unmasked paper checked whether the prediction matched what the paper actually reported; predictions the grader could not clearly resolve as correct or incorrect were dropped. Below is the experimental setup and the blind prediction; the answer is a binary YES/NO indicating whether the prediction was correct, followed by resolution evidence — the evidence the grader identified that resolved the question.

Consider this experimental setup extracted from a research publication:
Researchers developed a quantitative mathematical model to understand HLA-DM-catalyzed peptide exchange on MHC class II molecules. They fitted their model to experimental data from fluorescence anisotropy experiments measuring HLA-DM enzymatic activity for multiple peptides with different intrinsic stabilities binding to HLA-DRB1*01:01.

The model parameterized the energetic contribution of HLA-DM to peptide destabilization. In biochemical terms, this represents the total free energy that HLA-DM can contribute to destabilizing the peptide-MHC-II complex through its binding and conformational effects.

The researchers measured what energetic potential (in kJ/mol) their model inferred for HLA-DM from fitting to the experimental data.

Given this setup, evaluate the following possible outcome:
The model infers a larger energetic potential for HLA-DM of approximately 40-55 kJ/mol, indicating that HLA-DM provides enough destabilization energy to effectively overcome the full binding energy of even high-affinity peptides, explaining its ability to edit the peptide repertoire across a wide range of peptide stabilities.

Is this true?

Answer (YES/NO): NO